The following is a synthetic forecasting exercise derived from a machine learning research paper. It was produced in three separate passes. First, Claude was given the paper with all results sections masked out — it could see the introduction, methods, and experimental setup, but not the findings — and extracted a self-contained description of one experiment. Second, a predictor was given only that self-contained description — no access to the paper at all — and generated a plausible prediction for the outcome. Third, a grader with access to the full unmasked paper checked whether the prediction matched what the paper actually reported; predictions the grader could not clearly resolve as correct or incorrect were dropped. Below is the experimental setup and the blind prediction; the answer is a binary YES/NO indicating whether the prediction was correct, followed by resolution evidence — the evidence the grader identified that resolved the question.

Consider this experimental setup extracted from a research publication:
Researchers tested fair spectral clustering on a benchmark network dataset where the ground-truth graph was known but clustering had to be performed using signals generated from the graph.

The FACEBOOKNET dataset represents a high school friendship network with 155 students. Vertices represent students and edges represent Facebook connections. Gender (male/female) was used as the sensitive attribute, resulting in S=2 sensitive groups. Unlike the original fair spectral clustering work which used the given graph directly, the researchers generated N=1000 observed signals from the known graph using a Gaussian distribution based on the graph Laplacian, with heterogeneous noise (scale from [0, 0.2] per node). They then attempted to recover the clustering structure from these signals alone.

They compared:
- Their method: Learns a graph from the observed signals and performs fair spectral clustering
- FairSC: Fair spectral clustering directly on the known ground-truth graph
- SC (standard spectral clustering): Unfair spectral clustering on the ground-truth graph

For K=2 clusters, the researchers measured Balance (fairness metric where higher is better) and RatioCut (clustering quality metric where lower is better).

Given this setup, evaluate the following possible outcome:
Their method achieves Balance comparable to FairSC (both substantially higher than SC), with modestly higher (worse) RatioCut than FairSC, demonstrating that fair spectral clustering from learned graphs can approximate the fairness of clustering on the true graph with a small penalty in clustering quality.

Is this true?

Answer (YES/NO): NO